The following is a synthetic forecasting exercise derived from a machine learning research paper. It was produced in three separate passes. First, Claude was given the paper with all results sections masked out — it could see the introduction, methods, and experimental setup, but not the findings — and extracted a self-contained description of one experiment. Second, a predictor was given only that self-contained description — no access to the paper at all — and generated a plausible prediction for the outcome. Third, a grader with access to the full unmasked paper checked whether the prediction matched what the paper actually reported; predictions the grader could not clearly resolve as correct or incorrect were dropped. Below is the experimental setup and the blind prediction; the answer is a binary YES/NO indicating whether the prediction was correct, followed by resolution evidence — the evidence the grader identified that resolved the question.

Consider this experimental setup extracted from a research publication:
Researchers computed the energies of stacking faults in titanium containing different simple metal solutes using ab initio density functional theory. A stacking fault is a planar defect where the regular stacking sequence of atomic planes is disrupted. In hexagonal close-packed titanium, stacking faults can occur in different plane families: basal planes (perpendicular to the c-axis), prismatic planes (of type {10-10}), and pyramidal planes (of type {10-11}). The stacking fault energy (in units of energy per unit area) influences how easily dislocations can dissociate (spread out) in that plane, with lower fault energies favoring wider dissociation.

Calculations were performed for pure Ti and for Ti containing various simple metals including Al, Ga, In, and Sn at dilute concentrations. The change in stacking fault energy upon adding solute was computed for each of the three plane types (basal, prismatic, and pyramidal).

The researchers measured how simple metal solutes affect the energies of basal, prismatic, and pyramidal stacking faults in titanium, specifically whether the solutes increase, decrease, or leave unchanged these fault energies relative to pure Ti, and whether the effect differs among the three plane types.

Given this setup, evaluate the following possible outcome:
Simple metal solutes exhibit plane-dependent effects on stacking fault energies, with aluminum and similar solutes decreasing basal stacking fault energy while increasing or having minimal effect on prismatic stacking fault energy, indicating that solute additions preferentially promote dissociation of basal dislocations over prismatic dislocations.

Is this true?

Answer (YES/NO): YES